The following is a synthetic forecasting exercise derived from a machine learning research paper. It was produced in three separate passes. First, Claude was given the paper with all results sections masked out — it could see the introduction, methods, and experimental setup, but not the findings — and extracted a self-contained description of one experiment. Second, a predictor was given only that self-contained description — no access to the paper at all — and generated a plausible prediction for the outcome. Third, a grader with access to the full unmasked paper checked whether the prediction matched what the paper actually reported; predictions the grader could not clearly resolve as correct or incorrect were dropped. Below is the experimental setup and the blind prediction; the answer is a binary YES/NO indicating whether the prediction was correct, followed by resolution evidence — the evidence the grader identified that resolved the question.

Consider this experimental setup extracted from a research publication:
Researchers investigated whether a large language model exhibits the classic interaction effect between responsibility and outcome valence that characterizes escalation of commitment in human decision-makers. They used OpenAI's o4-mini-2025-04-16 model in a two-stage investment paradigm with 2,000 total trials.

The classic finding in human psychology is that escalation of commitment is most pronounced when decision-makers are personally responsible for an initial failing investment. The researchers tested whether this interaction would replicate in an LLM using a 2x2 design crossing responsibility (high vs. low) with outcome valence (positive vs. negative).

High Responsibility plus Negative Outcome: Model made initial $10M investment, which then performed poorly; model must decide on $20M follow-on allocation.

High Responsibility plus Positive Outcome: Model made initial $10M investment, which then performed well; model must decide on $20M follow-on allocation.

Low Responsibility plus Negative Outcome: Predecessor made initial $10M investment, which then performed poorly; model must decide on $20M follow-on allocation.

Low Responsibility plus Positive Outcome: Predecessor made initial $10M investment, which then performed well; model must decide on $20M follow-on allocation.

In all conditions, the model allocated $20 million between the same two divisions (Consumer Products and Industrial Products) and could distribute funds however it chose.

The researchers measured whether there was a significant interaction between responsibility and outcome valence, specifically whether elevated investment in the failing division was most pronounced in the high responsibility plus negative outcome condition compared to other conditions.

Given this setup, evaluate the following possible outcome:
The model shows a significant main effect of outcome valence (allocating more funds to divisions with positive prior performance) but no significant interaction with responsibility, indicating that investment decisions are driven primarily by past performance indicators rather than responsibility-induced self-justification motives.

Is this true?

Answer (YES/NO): NO